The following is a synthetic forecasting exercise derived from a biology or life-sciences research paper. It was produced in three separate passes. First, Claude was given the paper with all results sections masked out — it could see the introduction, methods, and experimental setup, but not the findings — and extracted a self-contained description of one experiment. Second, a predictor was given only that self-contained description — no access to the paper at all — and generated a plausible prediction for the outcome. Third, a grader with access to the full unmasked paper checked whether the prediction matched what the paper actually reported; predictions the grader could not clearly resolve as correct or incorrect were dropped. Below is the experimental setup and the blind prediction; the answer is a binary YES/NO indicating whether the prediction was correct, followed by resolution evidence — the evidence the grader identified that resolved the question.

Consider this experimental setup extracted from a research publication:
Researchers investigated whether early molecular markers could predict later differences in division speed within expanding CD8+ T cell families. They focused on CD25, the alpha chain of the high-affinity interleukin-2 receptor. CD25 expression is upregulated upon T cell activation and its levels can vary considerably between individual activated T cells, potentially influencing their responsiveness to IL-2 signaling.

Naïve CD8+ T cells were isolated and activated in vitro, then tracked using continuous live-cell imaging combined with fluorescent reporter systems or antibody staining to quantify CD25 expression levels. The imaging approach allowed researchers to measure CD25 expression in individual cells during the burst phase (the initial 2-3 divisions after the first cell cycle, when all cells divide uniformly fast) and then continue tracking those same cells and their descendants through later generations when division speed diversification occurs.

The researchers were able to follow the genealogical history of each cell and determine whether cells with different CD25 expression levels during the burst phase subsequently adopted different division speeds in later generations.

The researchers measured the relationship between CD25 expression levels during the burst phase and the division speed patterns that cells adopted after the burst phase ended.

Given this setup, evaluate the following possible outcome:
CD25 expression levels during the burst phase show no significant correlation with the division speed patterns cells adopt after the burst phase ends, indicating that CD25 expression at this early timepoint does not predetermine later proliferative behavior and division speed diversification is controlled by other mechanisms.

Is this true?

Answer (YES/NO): NO